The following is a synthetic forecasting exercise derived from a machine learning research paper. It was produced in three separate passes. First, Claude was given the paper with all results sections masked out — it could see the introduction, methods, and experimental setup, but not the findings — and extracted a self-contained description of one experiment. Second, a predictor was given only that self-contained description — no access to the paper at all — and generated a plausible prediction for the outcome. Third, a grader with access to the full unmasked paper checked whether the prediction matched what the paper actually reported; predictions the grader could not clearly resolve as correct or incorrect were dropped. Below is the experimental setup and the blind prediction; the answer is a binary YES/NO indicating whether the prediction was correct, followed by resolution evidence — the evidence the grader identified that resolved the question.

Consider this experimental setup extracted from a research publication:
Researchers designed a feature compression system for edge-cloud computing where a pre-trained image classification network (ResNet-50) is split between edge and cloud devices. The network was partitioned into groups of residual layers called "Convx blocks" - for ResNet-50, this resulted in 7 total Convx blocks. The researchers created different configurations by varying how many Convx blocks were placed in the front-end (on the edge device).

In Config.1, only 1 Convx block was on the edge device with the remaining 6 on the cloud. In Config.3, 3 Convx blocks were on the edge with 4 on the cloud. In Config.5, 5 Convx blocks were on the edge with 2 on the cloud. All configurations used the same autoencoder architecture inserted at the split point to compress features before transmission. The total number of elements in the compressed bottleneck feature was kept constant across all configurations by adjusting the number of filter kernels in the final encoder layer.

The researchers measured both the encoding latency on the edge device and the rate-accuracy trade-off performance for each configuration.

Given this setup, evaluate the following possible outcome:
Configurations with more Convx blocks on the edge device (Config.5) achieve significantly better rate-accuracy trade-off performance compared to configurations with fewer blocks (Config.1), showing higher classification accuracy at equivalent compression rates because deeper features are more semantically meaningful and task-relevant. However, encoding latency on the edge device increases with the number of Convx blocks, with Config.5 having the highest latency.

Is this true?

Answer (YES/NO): YES